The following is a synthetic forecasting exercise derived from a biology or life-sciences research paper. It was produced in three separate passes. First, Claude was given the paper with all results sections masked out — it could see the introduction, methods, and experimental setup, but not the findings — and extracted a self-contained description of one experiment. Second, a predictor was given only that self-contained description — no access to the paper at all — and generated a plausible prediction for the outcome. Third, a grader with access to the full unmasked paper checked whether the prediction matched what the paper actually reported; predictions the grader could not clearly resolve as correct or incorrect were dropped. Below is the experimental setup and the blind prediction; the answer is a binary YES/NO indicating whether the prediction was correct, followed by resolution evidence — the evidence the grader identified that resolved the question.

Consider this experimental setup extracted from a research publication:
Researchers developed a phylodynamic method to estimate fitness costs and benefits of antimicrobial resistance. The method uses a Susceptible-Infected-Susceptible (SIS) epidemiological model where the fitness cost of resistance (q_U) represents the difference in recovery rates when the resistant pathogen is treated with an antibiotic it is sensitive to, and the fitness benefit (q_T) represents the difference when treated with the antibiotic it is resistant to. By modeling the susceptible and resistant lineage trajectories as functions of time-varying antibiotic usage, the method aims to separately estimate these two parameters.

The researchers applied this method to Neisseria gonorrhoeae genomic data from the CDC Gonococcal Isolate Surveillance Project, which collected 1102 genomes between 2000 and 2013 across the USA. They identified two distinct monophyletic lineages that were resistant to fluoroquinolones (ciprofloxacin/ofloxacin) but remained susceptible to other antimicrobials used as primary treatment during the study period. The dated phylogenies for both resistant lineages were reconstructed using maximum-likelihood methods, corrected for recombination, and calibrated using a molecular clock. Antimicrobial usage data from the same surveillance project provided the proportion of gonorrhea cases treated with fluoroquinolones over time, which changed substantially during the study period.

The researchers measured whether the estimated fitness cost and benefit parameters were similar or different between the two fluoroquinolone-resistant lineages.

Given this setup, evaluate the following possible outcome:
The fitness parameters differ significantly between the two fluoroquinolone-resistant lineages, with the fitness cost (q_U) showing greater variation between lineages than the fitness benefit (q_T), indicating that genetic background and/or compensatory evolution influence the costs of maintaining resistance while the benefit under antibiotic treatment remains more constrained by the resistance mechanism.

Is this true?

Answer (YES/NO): NO